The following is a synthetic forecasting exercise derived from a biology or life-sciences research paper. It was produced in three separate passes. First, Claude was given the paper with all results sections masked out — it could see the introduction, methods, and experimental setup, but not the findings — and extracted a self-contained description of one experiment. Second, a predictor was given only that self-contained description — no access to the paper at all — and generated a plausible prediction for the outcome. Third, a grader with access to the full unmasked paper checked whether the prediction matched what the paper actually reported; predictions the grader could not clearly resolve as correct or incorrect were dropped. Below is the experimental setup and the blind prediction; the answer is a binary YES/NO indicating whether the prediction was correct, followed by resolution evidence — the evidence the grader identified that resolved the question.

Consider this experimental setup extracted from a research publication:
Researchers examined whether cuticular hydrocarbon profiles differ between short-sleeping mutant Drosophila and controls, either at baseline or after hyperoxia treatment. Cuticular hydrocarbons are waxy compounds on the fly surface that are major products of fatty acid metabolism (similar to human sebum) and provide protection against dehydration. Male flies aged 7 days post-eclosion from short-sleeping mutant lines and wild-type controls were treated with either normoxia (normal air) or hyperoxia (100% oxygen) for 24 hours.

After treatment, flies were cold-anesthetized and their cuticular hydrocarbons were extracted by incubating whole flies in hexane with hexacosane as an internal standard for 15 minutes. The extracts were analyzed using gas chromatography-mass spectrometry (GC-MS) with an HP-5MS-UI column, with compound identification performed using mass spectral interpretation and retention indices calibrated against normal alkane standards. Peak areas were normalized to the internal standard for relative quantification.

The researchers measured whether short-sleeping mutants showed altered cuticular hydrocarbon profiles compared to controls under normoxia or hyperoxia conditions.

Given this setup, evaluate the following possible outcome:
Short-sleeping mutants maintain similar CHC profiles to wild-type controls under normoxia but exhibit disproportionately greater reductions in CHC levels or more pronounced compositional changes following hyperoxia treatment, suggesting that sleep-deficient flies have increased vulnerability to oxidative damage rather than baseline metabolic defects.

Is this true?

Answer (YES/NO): NO